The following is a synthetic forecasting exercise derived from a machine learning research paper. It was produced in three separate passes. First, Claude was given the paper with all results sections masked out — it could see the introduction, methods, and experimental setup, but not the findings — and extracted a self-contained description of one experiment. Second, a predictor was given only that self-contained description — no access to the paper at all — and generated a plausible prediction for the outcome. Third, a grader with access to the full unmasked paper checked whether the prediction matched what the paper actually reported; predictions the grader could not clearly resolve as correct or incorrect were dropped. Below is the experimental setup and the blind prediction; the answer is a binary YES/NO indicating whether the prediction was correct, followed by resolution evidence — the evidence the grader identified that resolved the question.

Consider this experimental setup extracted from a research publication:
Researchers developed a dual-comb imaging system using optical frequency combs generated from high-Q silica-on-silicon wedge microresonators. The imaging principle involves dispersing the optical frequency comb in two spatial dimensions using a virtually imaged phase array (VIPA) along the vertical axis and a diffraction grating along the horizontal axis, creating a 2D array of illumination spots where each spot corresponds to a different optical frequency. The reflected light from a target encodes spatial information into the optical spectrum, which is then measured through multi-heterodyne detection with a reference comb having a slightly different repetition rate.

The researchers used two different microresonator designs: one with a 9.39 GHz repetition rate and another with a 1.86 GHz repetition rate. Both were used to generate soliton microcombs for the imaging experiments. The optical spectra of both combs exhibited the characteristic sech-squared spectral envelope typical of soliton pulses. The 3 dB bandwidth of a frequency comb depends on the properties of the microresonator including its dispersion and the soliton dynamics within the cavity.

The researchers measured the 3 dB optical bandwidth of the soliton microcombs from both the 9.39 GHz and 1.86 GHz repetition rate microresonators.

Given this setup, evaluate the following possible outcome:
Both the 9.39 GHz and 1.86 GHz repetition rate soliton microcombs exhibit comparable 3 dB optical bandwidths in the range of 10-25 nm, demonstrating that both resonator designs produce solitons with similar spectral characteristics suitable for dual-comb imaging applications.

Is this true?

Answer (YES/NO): NO